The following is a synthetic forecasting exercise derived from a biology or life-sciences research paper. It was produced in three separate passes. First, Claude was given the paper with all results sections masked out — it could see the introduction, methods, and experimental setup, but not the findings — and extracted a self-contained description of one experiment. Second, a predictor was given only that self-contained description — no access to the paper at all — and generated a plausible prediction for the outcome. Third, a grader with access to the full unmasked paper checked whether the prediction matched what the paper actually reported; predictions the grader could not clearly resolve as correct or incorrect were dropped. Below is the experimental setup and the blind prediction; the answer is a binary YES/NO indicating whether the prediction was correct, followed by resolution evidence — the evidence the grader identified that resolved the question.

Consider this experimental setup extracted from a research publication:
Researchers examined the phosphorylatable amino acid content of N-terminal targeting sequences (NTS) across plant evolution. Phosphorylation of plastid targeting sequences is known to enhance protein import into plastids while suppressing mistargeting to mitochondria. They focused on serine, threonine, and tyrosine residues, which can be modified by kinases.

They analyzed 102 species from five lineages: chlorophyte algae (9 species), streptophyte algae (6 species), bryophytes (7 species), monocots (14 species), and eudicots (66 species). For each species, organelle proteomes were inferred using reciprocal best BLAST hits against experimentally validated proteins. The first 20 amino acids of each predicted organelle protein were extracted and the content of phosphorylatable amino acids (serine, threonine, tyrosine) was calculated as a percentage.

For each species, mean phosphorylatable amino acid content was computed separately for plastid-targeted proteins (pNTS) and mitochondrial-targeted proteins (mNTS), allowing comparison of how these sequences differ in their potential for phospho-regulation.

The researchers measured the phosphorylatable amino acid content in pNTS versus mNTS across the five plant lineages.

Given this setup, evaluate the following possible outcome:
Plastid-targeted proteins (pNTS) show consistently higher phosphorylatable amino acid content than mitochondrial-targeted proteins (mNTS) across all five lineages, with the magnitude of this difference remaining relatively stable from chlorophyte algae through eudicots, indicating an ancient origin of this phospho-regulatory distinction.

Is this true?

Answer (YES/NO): NO